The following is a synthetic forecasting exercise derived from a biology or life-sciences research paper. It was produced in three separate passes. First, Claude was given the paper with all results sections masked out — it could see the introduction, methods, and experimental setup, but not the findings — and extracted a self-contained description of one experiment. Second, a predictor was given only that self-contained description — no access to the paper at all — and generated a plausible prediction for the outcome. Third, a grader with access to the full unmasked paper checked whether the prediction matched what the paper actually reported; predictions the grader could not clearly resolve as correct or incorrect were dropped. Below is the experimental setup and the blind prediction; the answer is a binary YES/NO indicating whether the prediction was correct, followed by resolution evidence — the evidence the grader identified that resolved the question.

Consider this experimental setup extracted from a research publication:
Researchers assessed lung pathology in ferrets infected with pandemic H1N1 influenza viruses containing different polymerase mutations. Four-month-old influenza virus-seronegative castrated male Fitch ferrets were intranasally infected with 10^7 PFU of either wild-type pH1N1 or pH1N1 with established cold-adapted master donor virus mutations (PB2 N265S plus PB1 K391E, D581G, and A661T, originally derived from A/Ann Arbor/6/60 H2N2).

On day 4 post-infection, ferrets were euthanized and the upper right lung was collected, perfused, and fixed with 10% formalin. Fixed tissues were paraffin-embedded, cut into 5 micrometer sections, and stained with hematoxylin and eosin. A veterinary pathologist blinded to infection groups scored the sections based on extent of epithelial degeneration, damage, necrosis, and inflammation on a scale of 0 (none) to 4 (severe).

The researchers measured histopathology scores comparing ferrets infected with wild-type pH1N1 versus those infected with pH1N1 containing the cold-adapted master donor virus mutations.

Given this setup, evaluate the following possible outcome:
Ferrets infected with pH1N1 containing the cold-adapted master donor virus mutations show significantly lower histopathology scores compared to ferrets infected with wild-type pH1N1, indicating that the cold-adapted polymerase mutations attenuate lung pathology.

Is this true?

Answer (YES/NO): NO